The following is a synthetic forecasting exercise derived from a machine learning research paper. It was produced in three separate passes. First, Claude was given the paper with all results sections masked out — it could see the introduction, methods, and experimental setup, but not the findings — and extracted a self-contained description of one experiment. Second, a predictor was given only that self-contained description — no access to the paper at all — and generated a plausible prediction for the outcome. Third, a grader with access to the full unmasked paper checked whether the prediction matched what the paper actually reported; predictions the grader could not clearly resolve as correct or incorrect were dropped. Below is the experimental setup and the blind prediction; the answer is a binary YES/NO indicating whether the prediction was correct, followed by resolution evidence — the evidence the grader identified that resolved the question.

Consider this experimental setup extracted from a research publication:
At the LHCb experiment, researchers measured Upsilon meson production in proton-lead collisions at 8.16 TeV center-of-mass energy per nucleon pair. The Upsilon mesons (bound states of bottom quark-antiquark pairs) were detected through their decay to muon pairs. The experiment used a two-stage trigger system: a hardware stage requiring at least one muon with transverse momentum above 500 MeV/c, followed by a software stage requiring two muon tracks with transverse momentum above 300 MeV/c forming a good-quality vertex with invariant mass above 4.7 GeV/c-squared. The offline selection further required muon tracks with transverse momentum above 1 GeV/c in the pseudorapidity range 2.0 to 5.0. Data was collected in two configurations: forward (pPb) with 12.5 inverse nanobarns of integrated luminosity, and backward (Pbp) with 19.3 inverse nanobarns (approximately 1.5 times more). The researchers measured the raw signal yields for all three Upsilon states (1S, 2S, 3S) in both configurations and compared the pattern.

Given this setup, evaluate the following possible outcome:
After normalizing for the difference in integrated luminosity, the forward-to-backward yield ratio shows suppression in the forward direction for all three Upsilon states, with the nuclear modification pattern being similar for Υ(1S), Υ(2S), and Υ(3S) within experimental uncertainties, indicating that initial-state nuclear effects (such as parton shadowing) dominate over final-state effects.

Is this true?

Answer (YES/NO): NO